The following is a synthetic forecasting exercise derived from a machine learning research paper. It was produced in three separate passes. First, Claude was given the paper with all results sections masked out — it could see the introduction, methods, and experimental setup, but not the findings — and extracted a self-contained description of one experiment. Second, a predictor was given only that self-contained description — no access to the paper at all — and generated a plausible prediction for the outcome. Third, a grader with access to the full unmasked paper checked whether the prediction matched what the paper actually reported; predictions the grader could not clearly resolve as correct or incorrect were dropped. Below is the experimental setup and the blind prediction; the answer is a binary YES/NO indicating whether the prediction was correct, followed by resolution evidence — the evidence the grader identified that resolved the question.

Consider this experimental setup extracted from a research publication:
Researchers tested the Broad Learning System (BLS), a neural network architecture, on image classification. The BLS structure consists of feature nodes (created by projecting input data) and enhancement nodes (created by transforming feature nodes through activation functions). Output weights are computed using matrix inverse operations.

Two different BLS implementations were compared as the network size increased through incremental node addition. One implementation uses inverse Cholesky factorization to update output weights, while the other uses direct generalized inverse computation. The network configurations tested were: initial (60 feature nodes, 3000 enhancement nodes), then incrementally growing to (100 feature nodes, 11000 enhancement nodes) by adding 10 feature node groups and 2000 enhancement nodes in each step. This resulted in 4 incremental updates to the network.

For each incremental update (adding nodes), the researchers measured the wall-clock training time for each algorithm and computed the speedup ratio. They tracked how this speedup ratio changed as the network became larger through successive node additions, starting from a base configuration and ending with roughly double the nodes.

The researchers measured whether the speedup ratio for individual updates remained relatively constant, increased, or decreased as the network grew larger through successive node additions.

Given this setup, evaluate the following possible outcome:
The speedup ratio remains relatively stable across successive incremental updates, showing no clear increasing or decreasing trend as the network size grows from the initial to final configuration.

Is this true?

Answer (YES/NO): NO